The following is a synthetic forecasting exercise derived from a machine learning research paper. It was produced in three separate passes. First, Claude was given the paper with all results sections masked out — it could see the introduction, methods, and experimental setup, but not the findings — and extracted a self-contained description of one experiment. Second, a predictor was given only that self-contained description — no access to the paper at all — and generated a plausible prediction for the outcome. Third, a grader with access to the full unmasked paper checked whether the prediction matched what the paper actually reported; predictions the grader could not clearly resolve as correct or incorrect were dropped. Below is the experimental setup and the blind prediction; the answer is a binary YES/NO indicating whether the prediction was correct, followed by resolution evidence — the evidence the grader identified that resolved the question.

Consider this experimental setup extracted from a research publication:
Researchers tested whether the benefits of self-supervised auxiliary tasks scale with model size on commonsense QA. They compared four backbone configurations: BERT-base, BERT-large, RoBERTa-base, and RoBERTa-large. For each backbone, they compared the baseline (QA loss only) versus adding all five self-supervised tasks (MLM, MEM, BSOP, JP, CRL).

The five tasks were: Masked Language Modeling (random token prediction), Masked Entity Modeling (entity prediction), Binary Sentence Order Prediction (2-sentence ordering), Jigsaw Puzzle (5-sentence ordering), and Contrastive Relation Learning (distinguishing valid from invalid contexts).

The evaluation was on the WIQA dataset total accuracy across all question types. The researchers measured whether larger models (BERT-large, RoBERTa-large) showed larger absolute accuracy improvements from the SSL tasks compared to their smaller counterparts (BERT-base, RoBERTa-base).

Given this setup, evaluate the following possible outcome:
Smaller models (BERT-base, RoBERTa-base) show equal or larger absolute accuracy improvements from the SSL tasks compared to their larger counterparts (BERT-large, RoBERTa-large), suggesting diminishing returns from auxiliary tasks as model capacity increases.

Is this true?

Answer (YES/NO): YES